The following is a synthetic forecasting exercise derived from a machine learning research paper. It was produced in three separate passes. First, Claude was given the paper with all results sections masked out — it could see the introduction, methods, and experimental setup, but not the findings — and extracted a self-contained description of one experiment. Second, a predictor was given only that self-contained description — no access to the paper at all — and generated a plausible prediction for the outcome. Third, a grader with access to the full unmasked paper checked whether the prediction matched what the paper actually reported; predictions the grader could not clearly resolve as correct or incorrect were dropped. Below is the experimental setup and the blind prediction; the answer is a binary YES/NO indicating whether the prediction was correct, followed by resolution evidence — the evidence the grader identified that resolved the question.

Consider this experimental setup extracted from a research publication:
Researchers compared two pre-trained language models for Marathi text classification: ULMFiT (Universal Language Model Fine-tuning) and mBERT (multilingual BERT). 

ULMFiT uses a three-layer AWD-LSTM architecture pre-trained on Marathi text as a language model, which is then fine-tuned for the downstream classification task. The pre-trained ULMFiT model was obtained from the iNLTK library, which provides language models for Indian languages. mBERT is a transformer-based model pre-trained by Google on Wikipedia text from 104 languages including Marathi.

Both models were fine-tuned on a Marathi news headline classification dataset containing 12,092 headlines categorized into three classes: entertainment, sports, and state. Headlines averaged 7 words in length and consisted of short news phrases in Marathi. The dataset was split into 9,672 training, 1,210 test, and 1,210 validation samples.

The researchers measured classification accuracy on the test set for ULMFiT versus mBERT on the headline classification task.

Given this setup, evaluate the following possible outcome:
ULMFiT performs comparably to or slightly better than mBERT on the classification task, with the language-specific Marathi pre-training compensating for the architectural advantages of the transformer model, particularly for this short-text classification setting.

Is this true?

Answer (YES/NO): YES